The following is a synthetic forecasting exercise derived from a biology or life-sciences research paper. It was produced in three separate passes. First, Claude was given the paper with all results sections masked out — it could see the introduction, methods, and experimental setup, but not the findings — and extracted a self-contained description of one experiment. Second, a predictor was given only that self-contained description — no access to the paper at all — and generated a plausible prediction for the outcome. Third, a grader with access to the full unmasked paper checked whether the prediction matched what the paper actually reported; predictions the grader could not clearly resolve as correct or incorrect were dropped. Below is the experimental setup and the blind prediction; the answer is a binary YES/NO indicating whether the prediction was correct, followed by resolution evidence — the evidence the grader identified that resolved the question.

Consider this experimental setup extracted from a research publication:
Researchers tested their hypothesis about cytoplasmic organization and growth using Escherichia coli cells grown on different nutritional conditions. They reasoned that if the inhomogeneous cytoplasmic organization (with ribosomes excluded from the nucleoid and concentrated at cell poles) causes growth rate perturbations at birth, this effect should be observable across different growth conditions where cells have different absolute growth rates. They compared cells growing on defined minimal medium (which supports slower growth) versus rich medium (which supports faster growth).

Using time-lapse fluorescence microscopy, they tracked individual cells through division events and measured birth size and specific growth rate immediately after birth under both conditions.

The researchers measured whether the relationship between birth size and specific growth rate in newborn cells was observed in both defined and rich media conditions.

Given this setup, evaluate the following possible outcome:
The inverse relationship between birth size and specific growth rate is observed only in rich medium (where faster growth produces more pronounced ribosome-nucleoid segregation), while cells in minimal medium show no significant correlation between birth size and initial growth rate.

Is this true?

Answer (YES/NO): NO